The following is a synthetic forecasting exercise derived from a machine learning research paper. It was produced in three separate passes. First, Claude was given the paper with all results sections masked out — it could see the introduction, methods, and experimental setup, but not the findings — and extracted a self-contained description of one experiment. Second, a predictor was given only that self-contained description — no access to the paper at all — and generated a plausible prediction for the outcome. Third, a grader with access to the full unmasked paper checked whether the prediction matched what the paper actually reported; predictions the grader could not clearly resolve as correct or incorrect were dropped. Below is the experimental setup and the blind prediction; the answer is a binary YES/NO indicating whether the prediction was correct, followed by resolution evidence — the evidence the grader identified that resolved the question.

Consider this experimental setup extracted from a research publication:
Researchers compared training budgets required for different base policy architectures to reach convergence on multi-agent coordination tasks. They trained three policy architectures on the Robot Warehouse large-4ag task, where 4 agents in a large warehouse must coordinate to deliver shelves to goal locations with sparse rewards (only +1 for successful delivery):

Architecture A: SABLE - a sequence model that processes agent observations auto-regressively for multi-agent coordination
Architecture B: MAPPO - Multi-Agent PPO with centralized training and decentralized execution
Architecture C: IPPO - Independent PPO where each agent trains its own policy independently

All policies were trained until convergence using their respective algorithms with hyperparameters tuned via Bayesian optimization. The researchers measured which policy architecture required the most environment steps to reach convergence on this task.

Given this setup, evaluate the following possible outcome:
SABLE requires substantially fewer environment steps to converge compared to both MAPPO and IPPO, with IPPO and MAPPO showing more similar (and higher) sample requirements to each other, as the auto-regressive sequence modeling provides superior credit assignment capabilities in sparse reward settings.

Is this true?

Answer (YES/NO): NO